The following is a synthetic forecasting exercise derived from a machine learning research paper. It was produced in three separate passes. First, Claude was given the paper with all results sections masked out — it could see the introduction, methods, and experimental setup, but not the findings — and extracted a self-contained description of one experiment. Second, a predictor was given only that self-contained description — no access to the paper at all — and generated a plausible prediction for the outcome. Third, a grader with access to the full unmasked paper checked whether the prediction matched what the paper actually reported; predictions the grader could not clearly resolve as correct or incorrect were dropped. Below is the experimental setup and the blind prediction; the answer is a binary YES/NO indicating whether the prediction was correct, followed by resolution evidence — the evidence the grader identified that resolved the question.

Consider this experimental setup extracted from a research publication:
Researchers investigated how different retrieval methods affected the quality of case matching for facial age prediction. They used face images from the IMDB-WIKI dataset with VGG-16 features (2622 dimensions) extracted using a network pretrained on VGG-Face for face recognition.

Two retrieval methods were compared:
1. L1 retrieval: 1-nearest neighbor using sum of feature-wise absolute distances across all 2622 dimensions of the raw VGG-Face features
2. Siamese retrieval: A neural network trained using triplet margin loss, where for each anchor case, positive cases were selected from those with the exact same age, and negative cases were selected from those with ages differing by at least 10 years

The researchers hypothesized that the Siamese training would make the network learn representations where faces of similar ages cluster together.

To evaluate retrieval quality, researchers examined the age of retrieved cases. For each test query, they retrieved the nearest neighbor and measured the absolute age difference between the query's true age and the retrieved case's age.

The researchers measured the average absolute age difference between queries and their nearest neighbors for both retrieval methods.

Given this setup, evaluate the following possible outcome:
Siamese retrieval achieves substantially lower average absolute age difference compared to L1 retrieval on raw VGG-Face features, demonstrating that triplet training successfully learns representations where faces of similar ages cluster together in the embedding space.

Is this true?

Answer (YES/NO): YES